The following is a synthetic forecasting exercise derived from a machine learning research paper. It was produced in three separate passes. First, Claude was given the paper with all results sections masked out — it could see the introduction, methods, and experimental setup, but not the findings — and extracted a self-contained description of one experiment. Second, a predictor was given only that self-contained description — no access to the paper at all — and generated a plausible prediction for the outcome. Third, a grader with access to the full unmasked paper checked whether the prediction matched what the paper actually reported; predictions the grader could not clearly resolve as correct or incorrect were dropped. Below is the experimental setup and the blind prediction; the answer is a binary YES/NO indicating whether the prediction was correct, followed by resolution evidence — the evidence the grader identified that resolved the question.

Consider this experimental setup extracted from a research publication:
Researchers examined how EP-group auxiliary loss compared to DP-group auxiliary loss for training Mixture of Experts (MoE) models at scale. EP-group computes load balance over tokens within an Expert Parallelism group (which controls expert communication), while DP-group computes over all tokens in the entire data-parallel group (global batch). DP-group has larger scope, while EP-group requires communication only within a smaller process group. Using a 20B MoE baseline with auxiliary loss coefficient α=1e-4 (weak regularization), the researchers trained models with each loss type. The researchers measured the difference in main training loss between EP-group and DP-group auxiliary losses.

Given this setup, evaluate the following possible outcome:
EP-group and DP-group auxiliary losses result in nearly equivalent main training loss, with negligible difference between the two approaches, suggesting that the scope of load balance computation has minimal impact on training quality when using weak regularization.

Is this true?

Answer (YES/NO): YES